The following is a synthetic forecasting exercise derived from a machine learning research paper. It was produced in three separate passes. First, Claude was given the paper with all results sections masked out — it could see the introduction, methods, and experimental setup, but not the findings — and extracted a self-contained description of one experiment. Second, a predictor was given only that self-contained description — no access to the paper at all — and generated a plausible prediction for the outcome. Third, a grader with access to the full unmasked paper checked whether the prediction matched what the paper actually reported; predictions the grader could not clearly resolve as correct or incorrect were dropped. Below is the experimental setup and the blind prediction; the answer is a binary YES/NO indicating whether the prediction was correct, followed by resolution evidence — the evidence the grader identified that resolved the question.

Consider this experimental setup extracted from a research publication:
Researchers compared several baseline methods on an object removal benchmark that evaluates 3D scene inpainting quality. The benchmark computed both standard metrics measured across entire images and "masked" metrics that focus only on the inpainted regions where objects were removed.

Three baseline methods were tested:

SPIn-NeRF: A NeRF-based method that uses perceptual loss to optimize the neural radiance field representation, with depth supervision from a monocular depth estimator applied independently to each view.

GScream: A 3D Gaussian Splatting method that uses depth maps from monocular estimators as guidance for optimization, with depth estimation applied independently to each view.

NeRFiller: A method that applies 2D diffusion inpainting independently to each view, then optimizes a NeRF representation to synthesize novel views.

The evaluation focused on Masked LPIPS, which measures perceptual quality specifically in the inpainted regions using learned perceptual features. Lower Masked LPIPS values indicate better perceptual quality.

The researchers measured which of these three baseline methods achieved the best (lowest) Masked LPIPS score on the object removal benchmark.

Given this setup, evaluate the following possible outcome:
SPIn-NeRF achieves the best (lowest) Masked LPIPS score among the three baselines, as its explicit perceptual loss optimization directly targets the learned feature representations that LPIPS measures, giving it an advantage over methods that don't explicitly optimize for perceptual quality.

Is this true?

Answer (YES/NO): NO